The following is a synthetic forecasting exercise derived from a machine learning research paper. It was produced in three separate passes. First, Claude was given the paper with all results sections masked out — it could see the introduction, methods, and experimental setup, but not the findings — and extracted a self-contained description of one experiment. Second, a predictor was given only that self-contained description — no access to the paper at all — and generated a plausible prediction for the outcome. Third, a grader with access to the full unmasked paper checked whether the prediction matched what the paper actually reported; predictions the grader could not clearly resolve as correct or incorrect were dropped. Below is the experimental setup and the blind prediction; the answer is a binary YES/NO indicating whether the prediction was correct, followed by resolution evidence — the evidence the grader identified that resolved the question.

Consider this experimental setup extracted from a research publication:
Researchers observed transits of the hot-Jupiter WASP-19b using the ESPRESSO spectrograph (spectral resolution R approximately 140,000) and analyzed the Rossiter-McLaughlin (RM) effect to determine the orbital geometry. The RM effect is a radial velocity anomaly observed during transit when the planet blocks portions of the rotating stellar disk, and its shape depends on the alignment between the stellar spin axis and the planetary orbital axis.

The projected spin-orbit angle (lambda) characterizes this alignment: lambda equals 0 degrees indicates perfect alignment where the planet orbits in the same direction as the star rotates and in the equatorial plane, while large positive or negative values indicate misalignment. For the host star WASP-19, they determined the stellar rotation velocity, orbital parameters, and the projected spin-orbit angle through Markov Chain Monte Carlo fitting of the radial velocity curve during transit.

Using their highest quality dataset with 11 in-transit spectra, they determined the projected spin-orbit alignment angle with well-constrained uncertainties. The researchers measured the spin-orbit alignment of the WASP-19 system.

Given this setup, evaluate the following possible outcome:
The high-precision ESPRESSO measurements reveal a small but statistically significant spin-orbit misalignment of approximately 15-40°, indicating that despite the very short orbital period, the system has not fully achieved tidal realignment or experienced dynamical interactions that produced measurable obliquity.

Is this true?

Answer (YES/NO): NO